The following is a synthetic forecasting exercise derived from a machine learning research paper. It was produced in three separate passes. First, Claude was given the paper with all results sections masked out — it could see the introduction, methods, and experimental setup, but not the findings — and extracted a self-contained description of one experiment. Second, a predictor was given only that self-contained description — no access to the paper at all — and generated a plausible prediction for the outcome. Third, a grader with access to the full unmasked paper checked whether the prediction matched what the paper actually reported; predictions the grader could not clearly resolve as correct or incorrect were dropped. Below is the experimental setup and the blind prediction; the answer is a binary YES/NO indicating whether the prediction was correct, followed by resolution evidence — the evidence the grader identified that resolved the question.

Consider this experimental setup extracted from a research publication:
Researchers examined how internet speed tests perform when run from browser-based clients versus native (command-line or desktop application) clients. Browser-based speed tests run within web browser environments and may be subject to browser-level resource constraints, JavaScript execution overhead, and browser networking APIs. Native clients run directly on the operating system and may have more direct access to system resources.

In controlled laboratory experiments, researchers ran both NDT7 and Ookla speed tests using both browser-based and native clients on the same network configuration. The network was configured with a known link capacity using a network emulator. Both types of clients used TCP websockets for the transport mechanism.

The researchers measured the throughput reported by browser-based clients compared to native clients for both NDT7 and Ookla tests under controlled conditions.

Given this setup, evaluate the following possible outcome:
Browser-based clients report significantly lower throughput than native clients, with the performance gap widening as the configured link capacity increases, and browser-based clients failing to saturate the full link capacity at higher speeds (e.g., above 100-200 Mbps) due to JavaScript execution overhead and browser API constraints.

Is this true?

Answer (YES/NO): NO